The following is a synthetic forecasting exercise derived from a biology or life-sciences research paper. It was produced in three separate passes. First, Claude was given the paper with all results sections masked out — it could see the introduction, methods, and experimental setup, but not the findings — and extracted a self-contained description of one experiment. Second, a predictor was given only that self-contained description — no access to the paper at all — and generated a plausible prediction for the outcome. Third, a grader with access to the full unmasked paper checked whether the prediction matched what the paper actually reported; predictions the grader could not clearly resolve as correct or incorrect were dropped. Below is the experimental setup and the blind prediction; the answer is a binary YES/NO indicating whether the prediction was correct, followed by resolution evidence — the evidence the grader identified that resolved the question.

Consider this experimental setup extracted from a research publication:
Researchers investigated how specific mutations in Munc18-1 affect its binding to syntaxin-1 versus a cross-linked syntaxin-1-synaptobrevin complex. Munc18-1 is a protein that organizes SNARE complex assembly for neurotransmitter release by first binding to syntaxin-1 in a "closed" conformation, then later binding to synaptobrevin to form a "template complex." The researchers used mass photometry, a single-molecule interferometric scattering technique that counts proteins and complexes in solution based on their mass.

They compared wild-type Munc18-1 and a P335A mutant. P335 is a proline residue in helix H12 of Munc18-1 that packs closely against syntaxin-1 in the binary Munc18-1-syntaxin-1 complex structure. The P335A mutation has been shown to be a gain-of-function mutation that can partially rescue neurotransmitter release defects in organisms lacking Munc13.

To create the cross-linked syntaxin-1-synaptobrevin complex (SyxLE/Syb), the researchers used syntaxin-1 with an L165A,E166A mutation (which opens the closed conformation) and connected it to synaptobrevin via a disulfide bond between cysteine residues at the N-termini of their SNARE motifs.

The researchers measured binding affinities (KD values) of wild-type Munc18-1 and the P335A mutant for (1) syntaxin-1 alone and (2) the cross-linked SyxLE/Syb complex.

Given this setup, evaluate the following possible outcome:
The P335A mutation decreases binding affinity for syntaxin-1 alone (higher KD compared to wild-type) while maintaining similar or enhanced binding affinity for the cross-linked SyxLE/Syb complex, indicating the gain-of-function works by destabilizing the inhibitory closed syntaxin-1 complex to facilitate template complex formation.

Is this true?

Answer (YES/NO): YES